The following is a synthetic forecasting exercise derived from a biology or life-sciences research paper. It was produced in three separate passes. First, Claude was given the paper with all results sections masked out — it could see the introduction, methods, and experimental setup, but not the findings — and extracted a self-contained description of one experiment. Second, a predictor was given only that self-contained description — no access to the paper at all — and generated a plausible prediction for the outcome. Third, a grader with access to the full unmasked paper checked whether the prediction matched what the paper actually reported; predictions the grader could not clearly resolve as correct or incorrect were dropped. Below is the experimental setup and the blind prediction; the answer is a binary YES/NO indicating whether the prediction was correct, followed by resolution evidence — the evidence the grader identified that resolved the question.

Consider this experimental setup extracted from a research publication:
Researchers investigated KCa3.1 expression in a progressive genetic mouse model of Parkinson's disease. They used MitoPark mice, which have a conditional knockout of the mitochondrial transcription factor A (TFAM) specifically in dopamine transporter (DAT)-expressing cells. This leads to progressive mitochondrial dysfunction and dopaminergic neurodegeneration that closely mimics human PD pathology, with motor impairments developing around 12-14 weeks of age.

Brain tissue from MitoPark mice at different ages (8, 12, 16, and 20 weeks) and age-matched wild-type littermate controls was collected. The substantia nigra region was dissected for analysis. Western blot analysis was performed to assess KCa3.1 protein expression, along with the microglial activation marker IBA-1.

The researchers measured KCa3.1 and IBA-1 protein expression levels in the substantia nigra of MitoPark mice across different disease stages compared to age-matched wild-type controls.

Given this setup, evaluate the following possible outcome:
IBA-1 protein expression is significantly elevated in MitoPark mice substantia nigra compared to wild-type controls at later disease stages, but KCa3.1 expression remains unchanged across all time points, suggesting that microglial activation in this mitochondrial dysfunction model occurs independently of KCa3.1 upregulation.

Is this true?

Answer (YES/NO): NO